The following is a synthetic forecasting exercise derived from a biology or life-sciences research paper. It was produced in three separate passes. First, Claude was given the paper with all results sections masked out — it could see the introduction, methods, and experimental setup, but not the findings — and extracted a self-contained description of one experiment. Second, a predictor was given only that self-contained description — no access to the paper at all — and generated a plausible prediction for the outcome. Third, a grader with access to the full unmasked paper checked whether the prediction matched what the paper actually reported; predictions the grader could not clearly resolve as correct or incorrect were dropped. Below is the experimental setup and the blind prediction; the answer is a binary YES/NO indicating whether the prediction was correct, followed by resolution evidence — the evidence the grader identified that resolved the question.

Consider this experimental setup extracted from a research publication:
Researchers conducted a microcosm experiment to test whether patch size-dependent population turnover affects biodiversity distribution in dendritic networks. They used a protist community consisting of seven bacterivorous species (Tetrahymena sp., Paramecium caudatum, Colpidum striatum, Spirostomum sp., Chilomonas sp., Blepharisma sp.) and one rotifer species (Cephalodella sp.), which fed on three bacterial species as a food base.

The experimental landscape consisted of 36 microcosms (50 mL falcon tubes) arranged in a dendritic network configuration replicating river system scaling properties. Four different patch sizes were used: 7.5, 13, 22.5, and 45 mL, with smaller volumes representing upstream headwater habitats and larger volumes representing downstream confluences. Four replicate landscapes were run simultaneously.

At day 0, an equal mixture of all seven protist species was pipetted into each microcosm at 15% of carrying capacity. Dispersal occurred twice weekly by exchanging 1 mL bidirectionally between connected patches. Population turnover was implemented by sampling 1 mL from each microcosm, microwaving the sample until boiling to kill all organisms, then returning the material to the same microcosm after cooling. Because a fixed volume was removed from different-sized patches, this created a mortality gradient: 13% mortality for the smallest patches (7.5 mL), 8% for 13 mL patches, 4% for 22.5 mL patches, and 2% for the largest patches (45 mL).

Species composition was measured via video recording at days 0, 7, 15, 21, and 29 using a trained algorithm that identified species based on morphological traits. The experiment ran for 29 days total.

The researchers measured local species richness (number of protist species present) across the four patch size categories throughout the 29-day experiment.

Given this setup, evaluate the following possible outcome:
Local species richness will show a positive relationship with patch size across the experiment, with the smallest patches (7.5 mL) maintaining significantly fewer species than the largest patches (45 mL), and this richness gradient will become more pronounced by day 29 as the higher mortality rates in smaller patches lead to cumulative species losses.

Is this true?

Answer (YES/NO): NO